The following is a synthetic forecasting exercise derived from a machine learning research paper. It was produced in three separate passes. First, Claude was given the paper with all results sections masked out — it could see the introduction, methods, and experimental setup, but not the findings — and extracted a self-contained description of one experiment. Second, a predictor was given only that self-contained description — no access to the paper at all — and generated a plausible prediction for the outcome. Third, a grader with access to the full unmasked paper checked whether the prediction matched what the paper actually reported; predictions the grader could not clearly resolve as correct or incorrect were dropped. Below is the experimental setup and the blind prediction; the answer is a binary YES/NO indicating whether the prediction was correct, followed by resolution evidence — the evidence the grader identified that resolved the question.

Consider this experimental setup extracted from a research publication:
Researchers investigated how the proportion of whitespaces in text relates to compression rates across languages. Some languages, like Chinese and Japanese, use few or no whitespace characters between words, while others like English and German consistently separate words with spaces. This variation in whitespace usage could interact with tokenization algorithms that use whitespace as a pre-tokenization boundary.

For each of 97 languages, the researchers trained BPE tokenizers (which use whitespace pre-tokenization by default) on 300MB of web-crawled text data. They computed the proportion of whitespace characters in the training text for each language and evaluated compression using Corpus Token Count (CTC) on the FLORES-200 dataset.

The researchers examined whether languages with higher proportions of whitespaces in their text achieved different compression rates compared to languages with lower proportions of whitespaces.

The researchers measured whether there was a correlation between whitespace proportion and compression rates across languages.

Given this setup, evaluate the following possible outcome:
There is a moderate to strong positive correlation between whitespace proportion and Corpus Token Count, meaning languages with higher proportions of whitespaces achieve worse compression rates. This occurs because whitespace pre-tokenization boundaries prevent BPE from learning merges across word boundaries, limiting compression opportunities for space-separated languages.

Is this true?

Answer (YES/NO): YES